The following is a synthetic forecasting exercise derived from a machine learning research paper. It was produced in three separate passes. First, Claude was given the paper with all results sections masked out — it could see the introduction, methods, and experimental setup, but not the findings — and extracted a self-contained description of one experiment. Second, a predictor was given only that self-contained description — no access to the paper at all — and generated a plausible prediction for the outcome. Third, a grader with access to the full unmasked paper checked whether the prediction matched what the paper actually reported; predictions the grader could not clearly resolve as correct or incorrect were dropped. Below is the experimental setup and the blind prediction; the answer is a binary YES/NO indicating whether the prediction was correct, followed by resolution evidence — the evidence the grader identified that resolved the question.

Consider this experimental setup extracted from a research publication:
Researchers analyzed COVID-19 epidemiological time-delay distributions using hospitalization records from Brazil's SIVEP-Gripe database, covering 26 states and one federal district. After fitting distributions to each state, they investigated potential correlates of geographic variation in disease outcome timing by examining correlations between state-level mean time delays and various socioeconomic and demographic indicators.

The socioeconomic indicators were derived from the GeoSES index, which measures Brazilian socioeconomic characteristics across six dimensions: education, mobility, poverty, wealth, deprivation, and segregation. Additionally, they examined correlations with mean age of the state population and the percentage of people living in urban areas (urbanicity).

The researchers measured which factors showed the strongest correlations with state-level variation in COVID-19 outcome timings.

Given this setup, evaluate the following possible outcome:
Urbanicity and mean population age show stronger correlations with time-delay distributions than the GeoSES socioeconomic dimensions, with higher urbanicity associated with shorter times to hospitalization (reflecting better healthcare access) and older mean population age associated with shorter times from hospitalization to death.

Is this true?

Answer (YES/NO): NO